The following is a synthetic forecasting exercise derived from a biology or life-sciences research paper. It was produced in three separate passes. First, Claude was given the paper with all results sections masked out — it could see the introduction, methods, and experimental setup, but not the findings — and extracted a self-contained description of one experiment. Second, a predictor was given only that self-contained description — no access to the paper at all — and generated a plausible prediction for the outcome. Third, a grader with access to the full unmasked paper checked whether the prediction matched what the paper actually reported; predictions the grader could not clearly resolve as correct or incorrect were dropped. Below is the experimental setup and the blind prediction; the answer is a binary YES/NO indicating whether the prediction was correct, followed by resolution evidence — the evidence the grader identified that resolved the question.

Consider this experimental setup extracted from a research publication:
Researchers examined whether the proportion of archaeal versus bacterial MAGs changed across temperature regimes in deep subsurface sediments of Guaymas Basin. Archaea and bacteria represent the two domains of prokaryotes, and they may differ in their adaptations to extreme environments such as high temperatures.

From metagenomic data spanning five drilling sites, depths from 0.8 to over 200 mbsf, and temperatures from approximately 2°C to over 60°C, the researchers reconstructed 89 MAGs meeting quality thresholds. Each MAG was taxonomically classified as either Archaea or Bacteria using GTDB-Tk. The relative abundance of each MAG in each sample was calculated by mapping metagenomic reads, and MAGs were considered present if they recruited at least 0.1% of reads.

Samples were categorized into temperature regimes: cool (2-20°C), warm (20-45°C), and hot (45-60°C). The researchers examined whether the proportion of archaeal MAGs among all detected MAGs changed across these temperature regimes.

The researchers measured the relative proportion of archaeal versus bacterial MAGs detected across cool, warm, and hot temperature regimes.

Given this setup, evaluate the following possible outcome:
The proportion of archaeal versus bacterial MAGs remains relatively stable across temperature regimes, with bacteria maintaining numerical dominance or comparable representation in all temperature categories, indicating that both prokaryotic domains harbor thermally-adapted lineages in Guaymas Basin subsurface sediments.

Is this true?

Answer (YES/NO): NO